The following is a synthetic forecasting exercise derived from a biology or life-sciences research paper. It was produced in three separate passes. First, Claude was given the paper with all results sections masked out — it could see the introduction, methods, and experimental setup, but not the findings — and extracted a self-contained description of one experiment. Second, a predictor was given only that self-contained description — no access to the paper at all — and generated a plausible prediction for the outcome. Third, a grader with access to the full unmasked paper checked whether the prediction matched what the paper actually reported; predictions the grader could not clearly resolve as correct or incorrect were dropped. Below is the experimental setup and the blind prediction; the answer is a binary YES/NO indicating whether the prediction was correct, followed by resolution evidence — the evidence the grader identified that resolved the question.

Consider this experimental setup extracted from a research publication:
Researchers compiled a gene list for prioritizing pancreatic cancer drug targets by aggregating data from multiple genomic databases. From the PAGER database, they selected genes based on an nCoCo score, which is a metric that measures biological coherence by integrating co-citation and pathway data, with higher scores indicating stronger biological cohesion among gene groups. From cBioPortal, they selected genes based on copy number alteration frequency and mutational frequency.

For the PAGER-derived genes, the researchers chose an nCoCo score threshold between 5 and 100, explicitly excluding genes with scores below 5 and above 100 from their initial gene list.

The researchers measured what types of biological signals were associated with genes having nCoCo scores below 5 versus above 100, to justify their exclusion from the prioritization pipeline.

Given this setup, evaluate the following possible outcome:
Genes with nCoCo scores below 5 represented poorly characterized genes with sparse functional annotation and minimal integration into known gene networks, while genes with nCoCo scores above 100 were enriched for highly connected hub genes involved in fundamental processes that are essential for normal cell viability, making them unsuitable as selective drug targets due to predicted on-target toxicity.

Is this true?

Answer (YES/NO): NO